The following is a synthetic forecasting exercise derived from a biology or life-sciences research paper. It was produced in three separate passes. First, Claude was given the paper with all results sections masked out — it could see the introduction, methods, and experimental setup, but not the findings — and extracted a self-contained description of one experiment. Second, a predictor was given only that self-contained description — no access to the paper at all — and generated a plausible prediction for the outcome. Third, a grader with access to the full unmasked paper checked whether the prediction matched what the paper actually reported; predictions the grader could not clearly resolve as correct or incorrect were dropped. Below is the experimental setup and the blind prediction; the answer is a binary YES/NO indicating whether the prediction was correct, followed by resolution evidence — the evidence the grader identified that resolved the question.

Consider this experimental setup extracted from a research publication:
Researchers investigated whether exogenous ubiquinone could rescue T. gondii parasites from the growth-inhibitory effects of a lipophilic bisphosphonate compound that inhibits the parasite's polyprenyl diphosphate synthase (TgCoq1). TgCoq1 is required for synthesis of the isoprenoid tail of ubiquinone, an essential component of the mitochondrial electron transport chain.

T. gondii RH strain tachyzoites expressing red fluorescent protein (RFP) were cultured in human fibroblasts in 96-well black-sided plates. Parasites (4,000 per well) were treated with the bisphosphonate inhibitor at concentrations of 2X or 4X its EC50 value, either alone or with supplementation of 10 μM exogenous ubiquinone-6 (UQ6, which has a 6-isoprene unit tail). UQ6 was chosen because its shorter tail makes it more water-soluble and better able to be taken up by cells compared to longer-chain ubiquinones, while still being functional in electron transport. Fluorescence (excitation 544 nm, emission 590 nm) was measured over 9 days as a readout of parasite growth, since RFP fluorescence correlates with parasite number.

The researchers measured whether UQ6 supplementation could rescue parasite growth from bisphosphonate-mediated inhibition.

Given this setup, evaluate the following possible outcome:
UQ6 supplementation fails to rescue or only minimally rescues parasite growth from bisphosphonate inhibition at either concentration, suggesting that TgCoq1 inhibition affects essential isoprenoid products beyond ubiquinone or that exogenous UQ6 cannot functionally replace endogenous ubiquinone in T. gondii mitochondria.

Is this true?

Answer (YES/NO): NO